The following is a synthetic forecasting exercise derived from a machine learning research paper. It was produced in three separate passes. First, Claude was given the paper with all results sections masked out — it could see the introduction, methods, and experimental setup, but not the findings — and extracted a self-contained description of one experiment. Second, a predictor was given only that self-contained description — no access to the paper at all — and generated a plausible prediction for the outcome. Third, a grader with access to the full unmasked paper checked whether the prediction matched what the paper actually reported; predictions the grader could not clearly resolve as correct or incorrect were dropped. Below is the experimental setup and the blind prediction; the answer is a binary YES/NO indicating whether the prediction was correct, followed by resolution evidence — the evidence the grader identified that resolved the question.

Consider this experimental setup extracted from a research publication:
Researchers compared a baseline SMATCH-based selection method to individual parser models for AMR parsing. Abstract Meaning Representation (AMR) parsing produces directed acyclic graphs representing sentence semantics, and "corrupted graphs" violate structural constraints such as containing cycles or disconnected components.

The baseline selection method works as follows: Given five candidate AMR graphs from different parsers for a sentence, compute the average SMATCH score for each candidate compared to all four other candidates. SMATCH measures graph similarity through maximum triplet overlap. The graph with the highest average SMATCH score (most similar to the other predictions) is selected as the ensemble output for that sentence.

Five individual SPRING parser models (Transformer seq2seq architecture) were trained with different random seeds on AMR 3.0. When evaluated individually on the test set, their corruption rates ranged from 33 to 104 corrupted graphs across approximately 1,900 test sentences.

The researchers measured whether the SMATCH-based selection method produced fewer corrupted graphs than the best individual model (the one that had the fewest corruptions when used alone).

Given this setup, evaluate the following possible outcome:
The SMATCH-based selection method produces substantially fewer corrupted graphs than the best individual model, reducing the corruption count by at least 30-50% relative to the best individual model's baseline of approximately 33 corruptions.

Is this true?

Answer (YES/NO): NO